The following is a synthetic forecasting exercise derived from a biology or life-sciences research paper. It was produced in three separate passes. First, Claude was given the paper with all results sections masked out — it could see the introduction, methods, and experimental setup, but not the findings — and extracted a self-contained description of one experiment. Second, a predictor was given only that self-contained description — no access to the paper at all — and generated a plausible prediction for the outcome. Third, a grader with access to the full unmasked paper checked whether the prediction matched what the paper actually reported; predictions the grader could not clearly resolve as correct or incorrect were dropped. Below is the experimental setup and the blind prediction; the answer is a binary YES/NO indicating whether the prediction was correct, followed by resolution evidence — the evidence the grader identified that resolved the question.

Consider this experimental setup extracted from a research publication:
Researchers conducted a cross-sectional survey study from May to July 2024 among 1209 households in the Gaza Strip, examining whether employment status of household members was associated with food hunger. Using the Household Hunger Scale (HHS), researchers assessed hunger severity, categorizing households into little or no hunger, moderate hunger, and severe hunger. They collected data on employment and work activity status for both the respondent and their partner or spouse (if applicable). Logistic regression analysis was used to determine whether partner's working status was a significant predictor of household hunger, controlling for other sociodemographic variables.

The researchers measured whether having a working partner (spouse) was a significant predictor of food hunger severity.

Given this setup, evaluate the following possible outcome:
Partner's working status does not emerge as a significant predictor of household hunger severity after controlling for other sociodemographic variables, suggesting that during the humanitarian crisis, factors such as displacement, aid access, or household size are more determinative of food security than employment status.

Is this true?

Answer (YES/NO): NO